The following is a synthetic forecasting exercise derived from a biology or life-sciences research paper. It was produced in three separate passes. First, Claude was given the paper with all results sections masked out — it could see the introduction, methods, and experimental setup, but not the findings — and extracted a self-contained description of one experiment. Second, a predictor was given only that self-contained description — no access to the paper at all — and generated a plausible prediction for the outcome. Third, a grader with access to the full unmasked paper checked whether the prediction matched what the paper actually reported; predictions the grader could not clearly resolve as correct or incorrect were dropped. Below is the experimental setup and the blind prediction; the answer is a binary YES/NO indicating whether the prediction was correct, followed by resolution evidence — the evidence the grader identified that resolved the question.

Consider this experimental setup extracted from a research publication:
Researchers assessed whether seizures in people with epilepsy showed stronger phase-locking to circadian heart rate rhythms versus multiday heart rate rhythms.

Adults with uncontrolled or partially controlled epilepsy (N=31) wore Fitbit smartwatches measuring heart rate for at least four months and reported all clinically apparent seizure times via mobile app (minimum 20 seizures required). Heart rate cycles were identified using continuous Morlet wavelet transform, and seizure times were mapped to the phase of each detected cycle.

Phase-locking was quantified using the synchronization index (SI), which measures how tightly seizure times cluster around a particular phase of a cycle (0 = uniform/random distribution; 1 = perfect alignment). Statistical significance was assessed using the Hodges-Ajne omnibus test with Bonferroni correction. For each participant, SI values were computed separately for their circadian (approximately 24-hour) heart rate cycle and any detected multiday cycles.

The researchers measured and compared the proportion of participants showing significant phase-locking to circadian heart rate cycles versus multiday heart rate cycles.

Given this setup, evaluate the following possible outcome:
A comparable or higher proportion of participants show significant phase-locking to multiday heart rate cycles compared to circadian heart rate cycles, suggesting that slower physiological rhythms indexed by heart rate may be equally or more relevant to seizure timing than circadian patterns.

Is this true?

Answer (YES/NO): NO